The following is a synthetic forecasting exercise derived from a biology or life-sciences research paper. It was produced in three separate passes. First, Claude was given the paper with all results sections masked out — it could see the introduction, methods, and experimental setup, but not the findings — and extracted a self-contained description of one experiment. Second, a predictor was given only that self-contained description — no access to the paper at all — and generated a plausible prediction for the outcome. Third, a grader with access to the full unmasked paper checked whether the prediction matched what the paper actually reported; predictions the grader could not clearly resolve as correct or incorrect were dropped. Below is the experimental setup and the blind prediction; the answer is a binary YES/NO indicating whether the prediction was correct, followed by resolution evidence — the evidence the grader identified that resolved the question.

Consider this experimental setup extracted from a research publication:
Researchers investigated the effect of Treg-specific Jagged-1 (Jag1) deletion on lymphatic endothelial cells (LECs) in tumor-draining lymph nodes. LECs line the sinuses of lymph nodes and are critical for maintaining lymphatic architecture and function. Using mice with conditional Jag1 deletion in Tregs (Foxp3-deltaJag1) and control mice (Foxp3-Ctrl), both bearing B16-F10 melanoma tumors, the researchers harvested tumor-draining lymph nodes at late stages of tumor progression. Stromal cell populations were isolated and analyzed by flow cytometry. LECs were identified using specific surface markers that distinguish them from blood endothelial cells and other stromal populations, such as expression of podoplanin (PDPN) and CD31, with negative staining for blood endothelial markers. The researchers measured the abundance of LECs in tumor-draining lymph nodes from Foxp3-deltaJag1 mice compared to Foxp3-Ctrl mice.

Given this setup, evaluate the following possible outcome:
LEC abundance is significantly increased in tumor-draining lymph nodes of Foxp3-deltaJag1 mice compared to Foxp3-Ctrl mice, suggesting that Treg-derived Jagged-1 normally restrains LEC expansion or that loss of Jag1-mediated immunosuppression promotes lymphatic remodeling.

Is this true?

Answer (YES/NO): NO